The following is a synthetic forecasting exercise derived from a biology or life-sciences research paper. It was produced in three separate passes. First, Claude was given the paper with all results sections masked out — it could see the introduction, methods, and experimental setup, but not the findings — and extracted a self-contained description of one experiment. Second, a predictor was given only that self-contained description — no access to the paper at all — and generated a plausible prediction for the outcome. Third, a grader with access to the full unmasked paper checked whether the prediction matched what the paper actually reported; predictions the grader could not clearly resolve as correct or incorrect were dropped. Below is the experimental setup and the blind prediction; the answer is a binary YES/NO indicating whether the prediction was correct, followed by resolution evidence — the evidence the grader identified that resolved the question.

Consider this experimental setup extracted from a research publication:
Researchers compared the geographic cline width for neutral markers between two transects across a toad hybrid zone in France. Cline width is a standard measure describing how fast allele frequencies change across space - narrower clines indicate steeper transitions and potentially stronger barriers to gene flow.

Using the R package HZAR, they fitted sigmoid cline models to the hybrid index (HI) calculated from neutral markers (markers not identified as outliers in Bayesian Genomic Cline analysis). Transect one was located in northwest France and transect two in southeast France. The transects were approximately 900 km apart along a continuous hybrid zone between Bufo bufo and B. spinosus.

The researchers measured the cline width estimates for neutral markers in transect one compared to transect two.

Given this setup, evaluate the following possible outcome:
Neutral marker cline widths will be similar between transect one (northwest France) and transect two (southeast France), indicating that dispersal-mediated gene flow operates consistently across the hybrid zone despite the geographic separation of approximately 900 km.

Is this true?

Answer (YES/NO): YES